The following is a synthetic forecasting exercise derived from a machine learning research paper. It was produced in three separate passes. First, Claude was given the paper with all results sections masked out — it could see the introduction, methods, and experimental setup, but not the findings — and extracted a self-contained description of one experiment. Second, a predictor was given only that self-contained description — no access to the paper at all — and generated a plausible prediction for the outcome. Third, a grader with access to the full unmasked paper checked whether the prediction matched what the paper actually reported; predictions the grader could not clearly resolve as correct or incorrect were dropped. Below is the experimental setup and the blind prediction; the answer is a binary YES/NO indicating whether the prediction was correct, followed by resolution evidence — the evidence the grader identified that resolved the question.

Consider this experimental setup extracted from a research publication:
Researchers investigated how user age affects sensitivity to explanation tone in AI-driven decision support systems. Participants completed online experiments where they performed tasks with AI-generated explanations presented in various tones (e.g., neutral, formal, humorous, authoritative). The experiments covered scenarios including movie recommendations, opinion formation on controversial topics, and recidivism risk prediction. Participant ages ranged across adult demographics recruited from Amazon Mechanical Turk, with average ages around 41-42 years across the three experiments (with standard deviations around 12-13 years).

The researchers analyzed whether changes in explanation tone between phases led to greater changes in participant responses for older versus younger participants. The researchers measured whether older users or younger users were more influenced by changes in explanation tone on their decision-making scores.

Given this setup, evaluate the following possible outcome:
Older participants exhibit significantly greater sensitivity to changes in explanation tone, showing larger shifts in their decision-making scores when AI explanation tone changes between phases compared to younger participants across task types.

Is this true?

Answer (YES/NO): NO